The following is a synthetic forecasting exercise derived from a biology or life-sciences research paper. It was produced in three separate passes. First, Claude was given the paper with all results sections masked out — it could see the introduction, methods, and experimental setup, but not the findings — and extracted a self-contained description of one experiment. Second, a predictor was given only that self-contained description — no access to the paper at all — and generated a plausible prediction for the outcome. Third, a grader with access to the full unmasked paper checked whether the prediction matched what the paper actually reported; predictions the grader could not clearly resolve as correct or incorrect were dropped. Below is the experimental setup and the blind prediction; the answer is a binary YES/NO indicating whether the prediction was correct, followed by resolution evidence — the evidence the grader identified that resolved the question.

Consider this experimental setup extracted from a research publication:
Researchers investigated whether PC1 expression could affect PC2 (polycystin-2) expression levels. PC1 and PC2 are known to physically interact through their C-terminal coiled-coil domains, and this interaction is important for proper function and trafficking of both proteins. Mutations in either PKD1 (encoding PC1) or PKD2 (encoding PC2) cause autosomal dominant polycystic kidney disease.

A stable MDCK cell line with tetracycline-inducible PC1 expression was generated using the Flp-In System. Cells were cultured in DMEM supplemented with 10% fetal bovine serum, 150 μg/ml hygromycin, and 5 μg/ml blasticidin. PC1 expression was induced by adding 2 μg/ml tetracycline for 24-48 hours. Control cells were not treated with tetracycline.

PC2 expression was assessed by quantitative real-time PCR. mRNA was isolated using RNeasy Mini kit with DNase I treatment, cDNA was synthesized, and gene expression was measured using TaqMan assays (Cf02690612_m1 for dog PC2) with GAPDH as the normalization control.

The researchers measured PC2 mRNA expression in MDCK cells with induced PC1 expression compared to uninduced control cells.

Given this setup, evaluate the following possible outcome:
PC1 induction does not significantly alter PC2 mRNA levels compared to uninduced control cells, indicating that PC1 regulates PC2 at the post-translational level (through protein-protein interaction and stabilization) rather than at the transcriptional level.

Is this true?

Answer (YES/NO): YES